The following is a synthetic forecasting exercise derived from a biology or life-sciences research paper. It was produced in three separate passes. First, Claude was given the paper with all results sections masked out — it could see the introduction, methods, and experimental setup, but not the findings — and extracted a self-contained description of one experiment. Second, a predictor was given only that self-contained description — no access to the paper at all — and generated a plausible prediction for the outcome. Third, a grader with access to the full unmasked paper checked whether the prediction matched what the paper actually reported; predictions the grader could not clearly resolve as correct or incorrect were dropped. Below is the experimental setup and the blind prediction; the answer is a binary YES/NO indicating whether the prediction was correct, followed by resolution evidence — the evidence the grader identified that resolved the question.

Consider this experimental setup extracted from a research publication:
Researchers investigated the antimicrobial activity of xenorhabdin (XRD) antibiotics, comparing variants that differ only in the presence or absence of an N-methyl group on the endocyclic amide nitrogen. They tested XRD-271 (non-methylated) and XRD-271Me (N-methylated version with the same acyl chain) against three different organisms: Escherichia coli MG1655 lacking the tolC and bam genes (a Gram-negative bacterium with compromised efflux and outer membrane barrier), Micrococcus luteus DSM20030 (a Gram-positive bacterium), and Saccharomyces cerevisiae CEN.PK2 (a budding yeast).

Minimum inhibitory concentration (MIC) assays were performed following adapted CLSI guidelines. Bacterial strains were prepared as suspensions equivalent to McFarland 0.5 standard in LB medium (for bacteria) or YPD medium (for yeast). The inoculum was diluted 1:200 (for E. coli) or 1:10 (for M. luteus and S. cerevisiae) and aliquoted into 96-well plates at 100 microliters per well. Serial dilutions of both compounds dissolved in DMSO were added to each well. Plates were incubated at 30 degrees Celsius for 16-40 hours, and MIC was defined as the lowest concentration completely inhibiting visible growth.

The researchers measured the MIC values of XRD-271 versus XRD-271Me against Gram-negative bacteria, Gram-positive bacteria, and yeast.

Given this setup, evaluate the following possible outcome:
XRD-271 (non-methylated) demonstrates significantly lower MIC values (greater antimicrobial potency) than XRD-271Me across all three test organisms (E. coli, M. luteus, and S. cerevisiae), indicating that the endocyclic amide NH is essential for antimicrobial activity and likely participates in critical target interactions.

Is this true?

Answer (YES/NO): NO